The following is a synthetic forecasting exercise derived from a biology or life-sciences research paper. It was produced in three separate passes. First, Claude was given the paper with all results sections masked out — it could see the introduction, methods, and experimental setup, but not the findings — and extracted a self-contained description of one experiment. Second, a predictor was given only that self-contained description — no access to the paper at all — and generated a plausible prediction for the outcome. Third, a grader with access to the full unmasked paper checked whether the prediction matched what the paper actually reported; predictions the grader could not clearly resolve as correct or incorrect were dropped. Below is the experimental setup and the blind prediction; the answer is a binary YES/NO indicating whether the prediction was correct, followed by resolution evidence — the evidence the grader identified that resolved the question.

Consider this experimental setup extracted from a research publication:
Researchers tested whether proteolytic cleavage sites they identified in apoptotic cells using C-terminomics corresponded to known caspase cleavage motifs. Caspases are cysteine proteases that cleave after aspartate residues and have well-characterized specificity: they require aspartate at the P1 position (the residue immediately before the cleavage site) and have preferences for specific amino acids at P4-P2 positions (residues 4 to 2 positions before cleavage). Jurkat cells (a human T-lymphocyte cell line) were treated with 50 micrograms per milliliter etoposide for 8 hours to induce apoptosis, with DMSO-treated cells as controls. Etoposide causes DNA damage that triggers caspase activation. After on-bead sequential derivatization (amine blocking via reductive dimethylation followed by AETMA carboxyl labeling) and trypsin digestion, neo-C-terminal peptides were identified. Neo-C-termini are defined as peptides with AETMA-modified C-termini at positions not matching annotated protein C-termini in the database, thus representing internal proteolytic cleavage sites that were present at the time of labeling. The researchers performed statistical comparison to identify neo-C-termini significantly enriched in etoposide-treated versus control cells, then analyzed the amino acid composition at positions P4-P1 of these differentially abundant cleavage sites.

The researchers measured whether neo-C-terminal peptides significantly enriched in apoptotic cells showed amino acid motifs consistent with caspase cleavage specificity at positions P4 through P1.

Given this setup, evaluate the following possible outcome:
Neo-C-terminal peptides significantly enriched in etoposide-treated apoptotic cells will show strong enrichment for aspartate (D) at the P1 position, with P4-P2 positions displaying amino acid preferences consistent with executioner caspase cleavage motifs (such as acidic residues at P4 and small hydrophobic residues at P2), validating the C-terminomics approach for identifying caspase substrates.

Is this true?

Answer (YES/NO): NO